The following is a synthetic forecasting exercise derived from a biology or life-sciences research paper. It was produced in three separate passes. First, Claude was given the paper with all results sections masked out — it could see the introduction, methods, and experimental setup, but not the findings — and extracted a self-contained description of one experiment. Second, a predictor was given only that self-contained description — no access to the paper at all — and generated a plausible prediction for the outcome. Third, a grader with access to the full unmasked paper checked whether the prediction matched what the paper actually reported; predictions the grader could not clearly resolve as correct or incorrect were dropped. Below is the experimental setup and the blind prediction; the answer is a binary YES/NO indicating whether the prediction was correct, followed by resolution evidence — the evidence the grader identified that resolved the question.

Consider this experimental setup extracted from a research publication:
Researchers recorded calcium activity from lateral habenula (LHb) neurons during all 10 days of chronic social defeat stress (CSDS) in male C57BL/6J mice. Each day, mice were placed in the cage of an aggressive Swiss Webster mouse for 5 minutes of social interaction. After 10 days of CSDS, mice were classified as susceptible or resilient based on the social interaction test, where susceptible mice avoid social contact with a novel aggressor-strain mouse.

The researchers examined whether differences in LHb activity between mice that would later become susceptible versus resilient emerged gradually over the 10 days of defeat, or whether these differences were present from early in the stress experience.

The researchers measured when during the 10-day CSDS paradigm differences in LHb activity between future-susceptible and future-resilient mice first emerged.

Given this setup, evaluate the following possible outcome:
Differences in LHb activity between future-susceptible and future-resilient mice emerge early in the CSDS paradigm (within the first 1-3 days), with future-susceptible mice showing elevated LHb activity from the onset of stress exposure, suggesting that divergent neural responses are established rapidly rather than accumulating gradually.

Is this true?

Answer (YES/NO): YES